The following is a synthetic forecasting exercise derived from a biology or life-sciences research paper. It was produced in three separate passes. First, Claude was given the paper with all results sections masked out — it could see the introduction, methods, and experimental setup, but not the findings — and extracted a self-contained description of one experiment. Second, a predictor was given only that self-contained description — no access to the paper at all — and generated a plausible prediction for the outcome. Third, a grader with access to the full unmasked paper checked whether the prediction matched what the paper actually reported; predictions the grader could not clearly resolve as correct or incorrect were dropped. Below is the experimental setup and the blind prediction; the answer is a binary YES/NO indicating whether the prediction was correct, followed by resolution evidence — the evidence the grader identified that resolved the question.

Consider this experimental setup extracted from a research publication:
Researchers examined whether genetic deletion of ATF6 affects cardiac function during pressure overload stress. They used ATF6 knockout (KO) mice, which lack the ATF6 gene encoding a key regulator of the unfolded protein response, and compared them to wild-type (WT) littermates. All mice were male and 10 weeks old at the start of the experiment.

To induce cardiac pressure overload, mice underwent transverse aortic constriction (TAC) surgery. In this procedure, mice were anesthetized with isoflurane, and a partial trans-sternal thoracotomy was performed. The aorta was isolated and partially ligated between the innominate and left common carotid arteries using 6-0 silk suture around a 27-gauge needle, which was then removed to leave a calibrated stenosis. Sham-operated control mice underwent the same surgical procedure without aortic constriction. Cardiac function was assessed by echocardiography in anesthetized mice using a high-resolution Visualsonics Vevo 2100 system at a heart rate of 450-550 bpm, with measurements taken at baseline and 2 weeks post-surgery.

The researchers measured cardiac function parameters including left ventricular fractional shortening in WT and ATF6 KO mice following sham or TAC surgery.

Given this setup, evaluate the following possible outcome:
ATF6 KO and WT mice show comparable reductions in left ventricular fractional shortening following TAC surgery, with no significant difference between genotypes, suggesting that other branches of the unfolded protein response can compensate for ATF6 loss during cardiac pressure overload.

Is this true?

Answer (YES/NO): NO